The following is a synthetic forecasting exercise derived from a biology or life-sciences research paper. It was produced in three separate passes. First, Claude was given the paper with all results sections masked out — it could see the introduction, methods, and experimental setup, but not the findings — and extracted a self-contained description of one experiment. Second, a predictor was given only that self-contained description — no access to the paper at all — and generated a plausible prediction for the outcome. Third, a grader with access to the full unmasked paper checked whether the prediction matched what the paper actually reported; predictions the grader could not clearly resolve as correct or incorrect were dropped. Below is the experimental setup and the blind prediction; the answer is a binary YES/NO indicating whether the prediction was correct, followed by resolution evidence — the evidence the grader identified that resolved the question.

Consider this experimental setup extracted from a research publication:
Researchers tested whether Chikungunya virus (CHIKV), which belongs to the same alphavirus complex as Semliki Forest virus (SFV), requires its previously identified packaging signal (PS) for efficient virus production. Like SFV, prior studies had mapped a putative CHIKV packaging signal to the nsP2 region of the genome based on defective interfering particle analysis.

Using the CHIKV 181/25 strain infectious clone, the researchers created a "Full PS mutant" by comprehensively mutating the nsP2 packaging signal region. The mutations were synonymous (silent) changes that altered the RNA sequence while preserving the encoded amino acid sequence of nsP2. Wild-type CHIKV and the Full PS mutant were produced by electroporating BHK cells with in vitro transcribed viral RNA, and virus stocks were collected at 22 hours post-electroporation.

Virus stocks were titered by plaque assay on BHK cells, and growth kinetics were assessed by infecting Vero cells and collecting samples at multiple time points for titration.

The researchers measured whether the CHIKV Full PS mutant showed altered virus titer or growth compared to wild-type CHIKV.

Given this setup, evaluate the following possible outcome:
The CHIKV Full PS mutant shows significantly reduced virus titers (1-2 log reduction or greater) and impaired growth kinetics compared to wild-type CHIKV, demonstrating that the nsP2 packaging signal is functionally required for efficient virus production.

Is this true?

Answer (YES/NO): NO